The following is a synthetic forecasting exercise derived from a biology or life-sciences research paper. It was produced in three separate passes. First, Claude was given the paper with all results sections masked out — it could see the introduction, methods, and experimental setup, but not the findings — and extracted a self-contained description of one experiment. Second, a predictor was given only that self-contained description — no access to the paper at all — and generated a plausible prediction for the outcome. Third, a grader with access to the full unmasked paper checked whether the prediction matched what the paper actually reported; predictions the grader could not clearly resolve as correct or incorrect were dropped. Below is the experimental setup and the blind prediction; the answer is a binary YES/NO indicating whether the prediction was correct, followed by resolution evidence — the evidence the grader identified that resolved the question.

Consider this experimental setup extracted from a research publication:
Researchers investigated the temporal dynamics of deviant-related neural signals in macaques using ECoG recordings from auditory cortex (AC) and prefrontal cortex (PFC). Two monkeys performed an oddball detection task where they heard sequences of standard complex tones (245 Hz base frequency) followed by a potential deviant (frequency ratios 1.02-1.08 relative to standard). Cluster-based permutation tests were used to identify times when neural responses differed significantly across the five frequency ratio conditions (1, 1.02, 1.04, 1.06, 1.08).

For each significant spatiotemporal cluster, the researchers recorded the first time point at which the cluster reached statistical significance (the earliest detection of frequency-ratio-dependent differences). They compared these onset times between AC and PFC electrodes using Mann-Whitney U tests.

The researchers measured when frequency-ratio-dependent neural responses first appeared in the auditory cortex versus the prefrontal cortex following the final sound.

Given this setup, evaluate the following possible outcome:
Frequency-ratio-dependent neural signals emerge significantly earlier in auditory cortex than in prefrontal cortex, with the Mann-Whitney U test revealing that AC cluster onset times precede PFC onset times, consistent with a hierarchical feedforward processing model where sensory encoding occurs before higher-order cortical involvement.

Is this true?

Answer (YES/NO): YES